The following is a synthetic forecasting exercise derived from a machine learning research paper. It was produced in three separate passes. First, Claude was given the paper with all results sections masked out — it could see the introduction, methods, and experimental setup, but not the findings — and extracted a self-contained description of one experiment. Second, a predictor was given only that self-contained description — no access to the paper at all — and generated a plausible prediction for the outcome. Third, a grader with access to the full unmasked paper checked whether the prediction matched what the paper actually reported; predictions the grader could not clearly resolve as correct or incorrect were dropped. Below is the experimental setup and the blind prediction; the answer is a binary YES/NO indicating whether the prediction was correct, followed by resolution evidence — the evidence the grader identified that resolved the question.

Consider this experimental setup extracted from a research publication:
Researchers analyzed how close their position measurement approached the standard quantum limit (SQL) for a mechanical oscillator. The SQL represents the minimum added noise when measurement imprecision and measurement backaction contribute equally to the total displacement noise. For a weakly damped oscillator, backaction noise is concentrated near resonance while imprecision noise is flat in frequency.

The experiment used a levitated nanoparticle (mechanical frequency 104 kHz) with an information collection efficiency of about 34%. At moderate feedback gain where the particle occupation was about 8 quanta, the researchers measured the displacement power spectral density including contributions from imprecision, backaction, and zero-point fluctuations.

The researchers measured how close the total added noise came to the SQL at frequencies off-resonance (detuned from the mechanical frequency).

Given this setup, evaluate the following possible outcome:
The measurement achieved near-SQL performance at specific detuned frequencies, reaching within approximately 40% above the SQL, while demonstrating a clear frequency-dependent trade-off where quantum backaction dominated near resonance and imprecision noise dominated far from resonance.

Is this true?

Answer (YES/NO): NO